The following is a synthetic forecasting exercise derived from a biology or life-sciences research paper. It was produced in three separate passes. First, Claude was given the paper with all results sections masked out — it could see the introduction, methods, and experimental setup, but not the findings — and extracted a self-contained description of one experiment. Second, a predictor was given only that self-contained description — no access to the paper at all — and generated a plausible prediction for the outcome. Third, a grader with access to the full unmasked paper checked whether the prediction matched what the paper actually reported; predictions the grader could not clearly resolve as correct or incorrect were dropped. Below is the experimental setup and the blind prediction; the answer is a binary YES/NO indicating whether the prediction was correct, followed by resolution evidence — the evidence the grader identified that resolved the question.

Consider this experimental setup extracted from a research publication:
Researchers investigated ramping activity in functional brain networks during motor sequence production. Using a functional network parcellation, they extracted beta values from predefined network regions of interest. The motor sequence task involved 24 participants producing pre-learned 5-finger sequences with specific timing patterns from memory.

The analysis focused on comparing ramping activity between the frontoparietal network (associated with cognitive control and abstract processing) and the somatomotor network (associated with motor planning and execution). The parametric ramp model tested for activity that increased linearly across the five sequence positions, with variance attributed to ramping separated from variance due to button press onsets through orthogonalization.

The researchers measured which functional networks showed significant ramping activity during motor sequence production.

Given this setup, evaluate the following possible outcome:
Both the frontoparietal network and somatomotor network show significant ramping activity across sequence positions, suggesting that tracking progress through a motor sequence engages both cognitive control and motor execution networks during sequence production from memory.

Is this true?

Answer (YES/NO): NO